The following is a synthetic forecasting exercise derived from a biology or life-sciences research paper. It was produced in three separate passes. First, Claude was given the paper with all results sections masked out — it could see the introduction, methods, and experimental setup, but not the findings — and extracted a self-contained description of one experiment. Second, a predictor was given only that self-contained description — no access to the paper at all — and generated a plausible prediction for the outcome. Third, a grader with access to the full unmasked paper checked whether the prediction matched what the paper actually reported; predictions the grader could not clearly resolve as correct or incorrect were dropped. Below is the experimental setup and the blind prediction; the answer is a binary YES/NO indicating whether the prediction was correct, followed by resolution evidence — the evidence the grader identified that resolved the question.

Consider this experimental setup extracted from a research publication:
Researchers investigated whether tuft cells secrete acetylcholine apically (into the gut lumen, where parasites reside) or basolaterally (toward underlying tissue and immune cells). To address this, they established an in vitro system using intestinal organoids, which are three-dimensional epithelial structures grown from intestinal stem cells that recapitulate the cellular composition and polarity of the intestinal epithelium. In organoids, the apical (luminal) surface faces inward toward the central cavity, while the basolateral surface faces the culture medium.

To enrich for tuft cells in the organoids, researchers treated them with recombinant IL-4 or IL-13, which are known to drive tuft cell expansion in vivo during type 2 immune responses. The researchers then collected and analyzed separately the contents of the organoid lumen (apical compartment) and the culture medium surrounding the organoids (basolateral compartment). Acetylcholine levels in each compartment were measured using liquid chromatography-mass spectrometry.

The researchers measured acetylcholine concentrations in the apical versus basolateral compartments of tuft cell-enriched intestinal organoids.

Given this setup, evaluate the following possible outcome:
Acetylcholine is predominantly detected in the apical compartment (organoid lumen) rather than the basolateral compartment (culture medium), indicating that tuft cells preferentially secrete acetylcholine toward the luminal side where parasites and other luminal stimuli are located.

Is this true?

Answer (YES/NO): YES